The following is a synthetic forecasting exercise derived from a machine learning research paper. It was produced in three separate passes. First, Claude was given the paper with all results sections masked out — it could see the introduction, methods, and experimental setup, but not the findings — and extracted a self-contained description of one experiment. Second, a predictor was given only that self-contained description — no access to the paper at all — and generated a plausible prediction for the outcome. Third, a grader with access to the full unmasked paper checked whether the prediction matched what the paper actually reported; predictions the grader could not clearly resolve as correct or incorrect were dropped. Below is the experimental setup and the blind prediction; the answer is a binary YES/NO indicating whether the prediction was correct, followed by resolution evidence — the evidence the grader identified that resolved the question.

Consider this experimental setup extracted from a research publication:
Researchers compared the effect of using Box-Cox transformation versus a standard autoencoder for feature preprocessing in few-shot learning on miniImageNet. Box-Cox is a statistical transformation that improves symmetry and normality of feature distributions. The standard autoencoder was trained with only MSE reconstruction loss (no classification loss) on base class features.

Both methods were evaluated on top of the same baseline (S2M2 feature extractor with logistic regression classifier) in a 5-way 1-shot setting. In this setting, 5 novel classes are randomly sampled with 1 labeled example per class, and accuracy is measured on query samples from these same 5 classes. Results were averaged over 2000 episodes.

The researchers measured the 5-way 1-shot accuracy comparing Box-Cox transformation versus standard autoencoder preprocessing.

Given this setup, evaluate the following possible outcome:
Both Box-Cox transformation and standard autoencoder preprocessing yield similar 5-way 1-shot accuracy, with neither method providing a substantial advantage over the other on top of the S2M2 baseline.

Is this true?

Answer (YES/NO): NO